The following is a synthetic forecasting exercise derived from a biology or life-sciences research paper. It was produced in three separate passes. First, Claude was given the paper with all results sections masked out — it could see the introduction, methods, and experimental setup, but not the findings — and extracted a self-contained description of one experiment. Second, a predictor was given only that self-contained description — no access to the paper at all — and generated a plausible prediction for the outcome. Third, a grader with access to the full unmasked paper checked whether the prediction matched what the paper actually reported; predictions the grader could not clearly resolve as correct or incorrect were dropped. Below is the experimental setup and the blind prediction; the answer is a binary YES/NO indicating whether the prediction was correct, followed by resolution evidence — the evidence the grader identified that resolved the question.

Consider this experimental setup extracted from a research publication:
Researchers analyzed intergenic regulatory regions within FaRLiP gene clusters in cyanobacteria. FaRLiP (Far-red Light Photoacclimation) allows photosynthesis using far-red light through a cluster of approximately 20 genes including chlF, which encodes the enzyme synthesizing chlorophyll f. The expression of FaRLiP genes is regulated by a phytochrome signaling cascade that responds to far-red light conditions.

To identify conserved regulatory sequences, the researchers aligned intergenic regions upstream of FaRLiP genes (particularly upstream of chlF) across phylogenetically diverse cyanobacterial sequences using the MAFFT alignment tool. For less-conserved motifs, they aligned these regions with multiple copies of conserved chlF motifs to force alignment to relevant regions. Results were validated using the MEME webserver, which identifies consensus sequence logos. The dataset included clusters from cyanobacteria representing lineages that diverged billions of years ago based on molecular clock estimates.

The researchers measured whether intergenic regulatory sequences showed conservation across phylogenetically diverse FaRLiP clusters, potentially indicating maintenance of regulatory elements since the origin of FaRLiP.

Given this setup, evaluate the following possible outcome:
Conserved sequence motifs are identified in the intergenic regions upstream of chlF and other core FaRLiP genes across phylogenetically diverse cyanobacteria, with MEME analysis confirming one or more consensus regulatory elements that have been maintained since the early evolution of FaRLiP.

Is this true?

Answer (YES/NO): YES